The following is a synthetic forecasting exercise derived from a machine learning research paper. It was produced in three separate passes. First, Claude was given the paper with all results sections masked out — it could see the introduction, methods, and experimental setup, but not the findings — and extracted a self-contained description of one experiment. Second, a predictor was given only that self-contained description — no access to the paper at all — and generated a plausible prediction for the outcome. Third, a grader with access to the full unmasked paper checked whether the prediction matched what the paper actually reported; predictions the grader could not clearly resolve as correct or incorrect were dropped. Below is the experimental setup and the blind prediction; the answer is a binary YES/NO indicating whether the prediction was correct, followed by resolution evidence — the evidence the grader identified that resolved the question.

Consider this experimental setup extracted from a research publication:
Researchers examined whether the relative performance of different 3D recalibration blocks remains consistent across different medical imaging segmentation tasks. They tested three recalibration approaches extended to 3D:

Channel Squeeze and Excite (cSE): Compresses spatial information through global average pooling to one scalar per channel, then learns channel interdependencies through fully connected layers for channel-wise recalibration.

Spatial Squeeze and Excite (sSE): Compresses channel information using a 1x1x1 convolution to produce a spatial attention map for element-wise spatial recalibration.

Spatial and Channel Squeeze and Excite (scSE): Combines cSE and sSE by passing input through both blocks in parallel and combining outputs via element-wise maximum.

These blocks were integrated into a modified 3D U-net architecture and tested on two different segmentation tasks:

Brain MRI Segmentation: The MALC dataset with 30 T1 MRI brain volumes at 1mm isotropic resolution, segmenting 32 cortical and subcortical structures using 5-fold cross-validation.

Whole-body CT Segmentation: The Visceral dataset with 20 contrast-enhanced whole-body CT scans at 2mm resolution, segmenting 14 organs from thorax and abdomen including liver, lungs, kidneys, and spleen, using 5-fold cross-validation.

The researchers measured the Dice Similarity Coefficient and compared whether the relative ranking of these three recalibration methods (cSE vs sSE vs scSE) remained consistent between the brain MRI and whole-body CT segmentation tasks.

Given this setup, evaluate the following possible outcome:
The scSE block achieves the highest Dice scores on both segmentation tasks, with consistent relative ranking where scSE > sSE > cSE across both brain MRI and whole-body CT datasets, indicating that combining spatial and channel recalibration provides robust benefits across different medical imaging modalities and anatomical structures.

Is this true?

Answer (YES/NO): NO